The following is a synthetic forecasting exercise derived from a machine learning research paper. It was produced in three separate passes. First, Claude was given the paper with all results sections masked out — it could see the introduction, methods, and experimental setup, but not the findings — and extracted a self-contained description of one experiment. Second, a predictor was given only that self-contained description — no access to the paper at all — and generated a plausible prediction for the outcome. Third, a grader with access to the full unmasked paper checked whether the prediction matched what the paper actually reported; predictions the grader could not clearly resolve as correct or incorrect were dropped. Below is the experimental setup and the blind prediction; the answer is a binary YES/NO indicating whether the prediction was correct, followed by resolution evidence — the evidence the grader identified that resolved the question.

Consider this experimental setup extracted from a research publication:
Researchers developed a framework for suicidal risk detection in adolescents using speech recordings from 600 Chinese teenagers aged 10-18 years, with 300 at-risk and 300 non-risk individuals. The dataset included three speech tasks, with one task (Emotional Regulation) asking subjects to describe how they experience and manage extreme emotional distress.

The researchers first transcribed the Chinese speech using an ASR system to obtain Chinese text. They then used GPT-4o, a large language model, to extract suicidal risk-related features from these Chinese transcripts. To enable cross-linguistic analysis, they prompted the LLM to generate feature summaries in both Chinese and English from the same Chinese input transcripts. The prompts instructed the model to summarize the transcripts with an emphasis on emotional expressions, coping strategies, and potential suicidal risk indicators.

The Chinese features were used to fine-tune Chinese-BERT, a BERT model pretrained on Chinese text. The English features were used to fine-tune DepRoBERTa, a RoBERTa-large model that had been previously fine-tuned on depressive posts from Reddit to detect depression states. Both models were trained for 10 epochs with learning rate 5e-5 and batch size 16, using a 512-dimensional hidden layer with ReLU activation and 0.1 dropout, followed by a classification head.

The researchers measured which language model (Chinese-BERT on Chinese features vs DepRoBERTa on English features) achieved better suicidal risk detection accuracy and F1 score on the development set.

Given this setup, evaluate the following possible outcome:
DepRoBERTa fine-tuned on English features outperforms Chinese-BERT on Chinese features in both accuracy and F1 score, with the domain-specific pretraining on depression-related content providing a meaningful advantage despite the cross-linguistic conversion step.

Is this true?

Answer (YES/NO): NO